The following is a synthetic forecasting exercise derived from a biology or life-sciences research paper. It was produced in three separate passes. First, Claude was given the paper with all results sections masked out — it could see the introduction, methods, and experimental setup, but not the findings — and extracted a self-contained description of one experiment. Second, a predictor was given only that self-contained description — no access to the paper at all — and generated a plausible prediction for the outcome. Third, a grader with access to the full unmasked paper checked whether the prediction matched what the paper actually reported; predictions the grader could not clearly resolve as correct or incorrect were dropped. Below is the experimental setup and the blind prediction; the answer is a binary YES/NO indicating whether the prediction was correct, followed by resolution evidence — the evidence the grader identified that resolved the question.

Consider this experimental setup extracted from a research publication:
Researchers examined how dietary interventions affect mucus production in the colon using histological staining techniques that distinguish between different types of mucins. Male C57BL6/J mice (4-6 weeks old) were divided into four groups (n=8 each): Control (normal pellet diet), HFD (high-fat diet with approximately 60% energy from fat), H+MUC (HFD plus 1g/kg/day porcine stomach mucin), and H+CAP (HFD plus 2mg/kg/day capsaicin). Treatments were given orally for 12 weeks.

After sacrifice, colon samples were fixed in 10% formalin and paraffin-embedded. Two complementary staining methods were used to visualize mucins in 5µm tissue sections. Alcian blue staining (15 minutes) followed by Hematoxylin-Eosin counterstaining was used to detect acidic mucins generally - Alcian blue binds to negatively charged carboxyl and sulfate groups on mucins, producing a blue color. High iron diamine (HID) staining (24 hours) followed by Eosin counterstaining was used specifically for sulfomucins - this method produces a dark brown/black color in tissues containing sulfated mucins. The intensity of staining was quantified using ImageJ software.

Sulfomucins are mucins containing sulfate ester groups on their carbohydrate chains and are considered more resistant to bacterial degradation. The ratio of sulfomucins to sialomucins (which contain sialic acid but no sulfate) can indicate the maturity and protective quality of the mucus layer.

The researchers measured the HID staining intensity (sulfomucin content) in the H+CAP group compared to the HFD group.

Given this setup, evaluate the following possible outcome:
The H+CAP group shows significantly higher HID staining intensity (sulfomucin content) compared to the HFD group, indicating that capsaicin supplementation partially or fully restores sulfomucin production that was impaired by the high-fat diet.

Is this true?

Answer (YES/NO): NO